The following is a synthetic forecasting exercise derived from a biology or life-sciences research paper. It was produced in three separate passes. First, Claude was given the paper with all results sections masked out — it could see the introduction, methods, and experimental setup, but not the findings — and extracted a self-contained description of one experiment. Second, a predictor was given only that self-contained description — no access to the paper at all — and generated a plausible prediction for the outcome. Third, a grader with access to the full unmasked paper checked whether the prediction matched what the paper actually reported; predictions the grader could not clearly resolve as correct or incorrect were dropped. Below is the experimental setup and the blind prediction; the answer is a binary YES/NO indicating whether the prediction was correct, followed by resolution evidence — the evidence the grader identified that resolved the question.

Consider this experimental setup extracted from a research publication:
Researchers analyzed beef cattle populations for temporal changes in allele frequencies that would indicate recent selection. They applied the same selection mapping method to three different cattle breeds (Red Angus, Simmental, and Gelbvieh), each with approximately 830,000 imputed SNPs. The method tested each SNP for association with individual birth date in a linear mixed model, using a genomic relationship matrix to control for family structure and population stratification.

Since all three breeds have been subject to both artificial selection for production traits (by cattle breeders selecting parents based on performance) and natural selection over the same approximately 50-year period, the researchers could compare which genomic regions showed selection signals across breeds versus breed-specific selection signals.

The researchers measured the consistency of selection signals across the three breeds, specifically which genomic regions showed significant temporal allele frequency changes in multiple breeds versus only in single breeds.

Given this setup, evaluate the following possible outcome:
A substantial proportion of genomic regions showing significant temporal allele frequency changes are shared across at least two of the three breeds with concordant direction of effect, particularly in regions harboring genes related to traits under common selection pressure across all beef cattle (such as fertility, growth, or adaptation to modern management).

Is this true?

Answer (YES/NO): NO